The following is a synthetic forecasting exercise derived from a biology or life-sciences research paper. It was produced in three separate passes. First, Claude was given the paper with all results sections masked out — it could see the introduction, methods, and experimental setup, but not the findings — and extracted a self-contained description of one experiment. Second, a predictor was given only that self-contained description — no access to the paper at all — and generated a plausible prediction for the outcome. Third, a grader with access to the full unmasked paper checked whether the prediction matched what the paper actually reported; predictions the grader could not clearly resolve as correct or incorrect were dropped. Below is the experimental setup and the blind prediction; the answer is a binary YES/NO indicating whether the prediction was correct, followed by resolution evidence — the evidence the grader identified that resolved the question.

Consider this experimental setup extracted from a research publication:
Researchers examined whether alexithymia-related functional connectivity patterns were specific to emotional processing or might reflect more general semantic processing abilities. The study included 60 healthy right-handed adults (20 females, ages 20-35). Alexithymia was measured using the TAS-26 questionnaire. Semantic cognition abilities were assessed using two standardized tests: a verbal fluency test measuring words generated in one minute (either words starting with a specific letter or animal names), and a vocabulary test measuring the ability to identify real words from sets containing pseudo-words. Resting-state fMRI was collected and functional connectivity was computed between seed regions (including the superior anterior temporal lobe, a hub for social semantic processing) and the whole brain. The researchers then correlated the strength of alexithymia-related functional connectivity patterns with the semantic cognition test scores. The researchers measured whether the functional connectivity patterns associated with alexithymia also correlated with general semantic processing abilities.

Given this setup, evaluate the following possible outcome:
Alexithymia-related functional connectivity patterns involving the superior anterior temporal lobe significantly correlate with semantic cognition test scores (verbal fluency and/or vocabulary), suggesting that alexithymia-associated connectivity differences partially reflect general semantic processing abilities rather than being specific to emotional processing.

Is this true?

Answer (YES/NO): NO